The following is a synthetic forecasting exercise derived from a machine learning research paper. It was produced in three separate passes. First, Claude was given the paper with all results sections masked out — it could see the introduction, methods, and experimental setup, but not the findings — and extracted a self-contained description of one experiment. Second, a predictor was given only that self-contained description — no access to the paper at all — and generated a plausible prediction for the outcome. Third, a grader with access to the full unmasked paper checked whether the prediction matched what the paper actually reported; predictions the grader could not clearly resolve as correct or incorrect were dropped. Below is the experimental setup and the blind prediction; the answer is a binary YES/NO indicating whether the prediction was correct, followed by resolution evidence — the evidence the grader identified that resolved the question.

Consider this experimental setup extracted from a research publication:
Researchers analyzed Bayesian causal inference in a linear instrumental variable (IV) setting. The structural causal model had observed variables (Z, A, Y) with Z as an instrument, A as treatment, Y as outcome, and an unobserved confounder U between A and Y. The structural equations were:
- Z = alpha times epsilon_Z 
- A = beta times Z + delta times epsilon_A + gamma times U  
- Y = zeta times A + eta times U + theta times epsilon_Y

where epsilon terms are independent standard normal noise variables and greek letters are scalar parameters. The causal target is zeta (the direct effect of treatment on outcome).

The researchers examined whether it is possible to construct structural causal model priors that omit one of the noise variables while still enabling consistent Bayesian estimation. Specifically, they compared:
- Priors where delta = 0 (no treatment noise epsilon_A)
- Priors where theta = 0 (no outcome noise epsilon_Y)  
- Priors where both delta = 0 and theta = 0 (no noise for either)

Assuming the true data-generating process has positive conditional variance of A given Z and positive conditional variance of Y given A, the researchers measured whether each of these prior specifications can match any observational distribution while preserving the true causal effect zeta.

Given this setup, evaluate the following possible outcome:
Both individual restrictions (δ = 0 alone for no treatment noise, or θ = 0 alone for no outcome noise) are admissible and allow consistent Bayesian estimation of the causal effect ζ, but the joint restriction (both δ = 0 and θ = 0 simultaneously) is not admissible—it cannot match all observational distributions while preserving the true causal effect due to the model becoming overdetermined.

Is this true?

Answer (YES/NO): YES